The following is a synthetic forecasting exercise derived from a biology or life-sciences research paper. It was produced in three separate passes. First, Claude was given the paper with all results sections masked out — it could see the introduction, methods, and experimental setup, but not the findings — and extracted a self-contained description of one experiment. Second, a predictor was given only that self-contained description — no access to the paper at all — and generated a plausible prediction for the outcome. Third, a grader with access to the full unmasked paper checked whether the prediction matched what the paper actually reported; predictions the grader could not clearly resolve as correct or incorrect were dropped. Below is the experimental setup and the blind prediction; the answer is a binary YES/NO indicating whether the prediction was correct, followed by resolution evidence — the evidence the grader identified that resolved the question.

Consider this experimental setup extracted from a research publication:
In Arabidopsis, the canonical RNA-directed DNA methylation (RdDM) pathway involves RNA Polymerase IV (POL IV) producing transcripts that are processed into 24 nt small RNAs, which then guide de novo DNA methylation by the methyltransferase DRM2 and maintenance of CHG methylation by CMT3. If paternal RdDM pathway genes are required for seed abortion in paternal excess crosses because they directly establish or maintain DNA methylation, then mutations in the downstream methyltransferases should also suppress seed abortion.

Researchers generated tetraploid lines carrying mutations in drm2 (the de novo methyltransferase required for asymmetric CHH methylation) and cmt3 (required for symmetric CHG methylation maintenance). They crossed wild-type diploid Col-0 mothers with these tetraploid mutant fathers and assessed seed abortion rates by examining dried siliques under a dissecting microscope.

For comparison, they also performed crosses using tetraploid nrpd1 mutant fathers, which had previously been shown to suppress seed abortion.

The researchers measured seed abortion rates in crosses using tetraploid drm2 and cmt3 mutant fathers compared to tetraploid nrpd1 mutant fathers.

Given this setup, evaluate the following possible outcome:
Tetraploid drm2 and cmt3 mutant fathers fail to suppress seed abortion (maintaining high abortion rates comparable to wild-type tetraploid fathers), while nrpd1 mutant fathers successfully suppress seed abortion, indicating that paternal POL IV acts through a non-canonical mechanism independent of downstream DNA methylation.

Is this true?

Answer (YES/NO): NO